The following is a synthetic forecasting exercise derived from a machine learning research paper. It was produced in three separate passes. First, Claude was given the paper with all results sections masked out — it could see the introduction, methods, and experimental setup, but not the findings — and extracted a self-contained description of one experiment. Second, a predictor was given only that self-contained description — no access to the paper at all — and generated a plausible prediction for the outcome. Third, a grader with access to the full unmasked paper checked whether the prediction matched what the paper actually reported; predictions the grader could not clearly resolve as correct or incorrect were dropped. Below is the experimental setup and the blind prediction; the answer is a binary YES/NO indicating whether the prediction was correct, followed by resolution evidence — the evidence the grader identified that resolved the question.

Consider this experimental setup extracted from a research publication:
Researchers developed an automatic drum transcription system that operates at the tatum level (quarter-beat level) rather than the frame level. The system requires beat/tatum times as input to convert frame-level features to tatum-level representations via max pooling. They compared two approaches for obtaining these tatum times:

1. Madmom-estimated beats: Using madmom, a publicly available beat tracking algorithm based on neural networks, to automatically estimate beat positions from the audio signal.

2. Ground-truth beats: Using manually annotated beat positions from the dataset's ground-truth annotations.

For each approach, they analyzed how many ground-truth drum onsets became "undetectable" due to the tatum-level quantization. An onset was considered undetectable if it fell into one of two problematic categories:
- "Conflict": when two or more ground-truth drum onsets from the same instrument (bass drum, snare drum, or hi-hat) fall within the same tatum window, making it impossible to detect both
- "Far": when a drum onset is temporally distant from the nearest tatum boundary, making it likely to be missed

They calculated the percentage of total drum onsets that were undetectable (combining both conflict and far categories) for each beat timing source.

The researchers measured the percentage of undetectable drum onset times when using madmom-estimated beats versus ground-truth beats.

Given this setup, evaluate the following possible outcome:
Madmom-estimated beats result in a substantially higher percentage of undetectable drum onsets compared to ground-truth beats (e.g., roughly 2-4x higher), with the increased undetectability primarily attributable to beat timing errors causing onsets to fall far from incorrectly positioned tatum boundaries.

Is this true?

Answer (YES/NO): NO